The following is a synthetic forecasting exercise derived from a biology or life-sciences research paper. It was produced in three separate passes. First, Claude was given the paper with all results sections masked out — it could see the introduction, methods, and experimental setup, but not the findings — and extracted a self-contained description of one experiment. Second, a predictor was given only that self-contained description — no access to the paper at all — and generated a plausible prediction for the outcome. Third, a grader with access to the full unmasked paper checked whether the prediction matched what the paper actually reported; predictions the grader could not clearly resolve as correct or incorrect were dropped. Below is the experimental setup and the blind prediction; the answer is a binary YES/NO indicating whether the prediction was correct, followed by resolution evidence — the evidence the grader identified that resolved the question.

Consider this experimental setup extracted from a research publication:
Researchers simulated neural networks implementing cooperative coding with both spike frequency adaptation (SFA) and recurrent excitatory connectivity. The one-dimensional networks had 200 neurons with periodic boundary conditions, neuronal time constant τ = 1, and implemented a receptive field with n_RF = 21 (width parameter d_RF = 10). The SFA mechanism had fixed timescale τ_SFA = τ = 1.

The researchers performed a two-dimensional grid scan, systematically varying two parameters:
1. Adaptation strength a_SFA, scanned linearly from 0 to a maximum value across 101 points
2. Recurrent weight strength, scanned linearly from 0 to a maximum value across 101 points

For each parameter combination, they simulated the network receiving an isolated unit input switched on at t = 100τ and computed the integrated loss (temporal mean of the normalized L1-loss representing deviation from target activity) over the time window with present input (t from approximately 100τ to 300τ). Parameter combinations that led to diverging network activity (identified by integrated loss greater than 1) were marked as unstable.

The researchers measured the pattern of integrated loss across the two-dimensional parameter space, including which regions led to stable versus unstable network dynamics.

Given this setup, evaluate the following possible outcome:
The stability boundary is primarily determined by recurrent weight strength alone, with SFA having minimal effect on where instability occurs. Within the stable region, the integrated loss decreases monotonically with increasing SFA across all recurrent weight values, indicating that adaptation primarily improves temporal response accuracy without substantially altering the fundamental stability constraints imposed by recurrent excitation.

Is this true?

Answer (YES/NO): NO